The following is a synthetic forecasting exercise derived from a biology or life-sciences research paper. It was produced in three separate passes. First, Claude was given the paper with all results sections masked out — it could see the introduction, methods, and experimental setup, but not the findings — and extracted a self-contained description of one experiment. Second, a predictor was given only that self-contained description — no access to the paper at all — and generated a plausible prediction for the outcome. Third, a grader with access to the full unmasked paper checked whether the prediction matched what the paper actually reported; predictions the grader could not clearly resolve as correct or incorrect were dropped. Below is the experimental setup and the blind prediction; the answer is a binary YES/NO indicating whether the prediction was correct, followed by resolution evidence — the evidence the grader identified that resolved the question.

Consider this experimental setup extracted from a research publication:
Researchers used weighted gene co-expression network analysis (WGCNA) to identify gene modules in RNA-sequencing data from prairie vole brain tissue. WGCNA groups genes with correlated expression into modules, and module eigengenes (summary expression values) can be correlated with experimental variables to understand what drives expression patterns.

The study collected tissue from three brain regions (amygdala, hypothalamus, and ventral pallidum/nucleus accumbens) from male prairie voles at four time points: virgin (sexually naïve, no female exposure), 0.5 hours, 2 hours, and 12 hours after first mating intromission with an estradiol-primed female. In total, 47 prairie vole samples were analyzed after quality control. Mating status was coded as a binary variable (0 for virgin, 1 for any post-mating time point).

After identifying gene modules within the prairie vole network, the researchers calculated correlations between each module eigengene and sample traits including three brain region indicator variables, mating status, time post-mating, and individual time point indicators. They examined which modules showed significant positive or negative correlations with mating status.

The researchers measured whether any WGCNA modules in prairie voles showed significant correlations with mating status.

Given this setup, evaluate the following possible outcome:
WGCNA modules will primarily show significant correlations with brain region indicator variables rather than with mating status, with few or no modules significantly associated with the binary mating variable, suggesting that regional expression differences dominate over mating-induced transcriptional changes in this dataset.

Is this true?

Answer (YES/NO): NO